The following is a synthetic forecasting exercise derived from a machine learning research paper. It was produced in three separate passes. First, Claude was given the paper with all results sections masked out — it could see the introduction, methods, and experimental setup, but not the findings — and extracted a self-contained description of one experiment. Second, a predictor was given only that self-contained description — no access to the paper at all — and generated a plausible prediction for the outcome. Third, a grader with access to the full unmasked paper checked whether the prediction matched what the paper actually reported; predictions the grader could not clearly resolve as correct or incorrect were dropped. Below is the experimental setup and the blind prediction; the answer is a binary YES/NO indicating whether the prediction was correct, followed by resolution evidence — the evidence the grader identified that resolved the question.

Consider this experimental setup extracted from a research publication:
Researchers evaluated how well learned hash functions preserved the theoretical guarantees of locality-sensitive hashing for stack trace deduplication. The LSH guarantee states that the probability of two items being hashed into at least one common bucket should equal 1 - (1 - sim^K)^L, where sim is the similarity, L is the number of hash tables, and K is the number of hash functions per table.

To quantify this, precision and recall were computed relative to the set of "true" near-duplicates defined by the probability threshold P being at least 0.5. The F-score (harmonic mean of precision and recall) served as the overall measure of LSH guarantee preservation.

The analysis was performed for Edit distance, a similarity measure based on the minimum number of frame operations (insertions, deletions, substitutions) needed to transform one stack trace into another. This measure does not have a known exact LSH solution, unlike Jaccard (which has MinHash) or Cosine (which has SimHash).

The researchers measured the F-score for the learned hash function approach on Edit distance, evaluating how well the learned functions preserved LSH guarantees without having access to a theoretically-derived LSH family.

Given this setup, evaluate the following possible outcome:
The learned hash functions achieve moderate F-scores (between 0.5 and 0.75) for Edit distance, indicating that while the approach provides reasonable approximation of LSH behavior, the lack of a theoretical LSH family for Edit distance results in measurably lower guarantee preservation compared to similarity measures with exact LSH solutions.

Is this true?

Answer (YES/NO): NO